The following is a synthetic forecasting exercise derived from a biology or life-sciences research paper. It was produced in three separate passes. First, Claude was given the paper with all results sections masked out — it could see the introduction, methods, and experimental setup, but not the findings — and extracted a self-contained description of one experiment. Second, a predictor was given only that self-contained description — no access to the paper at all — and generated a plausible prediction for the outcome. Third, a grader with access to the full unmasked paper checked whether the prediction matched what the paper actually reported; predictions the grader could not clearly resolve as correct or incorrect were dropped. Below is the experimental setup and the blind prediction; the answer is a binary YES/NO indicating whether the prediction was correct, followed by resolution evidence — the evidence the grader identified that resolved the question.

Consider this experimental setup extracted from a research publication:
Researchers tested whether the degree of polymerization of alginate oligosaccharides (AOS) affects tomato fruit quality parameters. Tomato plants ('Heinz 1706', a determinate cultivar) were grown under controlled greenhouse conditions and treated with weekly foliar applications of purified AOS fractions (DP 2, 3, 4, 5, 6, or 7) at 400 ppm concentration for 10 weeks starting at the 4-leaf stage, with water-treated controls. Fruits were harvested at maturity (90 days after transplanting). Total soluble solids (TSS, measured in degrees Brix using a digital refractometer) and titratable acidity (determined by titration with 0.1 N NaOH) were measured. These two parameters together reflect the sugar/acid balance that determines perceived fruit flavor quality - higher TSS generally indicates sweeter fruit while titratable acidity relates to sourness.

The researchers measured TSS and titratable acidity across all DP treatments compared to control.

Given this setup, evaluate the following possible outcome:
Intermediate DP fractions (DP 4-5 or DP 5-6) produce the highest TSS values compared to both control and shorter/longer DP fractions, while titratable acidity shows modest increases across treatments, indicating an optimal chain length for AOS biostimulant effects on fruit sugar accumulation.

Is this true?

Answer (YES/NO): NO